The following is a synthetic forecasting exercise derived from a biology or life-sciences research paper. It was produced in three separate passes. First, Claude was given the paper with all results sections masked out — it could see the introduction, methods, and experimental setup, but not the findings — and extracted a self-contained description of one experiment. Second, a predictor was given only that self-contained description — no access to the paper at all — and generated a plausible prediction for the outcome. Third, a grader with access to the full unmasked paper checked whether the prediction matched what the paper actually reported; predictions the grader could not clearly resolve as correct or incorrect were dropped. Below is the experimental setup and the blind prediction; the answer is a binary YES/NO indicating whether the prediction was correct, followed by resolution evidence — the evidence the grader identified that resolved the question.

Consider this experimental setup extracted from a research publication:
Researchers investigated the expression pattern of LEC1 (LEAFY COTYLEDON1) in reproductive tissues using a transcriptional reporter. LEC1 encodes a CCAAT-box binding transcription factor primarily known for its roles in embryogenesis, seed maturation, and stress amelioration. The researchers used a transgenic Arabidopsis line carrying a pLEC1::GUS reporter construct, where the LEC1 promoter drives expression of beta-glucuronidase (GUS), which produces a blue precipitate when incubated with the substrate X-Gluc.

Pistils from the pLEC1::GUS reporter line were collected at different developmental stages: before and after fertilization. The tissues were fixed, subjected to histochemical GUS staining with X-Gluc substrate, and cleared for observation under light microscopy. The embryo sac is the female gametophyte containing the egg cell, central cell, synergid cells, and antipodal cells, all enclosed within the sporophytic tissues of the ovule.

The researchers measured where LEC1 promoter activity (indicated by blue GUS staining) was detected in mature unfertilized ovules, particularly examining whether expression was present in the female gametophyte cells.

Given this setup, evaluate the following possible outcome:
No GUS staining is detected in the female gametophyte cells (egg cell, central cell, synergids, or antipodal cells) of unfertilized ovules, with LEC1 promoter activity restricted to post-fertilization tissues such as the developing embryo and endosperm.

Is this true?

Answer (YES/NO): NO